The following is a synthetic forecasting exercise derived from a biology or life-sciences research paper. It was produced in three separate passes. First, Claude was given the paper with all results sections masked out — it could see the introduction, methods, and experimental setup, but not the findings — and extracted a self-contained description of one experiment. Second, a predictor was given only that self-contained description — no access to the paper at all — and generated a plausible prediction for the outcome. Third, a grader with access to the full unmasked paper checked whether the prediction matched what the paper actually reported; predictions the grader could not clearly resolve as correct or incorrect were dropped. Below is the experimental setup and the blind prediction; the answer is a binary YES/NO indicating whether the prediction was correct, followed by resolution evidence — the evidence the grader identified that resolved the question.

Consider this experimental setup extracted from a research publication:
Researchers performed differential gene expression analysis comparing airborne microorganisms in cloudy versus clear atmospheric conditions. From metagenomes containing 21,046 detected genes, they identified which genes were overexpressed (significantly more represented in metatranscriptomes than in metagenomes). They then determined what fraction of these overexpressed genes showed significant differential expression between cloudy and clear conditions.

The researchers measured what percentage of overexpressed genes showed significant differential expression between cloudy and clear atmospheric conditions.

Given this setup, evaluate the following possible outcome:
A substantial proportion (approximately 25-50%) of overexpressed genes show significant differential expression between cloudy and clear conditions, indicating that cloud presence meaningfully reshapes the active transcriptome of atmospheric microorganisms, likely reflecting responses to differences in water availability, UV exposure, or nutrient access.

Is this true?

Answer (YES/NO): NO